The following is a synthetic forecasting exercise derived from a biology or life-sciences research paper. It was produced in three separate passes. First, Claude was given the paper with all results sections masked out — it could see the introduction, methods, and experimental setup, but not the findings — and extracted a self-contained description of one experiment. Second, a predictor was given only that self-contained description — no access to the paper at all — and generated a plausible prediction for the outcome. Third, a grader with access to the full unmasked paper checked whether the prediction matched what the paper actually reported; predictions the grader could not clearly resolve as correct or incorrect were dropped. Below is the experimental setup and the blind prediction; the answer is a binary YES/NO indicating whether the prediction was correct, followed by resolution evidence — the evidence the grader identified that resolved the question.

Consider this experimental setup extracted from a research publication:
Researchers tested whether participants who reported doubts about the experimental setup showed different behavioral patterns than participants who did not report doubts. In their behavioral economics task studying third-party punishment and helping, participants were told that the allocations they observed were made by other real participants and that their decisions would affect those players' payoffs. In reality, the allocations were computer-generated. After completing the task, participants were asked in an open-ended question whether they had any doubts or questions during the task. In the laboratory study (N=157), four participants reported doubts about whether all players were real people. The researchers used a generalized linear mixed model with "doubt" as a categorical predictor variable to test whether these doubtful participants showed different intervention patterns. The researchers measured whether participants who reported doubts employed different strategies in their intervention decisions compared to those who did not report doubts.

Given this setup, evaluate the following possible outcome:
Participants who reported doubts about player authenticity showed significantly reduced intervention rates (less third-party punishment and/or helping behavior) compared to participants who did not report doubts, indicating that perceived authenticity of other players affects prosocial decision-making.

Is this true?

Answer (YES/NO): NO